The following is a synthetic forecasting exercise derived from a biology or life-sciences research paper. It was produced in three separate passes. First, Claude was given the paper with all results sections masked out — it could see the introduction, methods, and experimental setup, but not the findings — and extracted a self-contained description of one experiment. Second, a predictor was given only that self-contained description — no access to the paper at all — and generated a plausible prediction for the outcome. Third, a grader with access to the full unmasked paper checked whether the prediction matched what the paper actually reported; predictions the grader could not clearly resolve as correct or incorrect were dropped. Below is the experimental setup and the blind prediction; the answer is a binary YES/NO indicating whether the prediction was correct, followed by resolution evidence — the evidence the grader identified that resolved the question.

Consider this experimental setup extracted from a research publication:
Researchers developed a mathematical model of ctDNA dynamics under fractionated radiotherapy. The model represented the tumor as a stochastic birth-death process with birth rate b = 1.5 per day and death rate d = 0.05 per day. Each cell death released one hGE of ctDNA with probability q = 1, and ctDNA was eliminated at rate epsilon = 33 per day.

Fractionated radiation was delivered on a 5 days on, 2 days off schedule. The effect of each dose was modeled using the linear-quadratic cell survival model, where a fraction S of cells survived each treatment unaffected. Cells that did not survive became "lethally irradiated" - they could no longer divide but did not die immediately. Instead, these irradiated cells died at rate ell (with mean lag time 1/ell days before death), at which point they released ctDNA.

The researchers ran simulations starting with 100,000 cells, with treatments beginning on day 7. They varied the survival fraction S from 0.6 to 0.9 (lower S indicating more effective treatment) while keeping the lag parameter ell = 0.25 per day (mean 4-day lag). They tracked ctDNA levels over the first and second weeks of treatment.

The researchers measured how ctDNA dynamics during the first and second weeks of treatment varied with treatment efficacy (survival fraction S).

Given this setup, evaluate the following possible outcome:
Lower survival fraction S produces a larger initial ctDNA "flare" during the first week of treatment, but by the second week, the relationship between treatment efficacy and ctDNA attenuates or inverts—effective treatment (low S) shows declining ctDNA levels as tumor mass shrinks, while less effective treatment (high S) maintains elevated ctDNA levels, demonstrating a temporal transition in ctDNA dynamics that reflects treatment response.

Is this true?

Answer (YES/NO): YES